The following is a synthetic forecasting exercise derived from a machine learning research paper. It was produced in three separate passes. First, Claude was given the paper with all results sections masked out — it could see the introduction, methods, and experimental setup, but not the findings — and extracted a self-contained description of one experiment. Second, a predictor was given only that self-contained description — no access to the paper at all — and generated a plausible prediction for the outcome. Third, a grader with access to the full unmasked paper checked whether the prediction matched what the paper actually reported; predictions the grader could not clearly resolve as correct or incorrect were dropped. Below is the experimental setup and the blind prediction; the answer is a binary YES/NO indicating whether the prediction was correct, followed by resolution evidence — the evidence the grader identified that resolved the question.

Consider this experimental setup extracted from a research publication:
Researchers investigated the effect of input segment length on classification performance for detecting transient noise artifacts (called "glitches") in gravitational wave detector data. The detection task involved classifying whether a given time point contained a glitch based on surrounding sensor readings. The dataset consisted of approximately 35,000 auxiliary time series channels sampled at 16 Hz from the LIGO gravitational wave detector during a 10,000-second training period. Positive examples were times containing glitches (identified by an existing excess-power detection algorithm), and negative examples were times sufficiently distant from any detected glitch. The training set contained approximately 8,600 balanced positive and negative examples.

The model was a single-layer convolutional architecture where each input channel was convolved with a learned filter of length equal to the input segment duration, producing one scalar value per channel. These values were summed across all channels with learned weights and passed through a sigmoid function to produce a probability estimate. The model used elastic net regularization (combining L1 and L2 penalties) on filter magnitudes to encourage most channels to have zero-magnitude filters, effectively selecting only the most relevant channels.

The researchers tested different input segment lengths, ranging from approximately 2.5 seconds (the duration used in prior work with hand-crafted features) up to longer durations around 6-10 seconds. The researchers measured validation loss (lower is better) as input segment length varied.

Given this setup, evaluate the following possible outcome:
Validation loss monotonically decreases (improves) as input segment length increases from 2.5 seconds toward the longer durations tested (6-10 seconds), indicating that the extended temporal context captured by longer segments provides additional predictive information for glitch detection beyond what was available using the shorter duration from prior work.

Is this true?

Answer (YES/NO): NO